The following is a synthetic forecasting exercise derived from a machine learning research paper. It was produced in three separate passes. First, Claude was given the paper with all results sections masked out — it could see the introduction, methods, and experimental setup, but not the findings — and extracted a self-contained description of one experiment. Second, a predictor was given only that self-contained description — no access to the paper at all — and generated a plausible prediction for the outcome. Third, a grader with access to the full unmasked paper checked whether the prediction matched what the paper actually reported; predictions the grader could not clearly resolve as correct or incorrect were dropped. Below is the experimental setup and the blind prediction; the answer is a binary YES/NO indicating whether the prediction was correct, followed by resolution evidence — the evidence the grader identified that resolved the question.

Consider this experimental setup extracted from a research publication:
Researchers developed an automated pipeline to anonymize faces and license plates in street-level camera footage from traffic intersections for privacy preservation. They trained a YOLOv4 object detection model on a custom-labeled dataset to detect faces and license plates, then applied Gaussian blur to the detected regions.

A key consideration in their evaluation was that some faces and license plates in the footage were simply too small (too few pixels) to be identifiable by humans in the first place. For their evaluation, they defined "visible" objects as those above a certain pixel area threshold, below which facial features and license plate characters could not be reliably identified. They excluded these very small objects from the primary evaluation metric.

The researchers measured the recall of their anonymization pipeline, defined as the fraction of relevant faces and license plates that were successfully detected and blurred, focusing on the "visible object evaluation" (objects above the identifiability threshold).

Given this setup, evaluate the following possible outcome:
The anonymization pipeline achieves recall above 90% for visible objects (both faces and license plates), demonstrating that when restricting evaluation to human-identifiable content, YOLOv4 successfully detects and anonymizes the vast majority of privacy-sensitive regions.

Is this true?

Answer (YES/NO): YES